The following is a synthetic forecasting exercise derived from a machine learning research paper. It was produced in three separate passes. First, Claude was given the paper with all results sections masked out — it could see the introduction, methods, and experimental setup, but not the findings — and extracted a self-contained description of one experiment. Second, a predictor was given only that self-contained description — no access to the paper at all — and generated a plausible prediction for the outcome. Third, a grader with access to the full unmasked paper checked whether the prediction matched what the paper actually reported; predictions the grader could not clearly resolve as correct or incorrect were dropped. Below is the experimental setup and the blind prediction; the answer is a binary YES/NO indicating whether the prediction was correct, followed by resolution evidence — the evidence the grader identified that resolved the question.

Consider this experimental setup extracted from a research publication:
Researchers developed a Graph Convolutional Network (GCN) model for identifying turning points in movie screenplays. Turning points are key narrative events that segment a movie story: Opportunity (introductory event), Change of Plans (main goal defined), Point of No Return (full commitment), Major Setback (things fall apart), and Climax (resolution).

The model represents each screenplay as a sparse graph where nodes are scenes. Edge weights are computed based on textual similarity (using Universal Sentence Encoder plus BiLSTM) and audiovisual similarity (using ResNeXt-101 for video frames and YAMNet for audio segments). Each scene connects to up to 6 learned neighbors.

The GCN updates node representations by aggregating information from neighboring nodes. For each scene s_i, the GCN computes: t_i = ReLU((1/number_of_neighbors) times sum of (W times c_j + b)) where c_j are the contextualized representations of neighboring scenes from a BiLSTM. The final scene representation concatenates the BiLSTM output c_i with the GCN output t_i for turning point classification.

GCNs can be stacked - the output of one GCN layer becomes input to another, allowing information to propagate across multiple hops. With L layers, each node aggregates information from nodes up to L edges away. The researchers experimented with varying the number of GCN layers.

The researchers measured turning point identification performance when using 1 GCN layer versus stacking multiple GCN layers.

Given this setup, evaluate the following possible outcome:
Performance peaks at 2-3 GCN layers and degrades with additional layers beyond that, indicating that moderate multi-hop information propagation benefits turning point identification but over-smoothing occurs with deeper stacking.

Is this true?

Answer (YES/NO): NO